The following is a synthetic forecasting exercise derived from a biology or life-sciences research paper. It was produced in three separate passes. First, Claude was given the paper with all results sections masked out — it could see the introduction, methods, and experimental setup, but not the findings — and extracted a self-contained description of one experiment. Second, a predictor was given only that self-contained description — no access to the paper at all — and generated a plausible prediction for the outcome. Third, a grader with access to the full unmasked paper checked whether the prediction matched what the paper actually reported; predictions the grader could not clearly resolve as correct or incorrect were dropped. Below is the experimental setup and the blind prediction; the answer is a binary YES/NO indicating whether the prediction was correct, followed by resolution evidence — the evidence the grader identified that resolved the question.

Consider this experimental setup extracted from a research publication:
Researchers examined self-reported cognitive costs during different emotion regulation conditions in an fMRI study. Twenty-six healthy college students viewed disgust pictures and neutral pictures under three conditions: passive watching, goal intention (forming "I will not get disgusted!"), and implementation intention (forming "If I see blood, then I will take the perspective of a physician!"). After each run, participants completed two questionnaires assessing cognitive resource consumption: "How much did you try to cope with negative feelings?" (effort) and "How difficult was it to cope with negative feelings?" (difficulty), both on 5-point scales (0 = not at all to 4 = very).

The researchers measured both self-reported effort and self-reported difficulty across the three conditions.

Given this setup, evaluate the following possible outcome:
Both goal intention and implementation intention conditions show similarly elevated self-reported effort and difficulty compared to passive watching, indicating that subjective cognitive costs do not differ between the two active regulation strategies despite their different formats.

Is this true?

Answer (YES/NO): NO